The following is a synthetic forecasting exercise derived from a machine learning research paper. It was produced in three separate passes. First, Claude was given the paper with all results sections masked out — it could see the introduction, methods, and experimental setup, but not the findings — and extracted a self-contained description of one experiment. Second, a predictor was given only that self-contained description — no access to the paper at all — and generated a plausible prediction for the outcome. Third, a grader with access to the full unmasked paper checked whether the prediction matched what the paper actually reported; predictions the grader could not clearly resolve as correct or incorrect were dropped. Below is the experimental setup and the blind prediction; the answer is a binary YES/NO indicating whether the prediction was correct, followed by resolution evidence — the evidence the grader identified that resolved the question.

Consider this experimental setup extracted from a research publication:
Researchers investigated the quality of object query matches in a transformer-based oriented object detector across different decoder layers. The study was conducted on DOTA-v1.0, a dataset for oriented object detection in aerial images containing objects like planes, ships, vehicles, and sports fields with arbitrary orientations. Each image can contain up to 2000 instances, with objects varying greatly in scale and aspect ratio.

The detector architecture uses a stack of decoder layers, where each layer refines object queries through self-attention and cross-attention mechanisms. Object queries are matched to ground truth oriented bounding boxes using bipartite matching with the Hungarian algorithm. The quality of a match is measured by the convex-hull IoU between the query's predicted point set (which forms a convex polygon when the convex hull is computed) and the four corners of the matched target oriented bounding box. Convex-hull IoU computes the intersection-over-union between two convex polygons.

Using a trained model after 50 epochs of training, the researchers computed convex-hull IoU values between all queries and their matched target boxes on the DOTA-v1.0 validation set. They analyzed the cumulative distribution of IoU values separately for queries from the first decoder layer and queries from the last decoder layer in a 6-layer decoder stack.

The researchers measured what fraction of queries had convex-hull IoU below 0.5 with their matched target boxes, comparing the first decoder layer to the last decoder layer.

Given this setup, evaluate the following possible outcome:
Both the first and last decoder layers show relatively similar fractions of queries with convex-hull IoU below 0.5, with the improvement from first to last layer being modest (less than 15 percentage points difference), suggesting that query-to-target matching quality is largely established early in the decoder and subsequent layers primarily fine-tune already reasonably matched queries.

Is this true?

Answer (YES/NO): NO